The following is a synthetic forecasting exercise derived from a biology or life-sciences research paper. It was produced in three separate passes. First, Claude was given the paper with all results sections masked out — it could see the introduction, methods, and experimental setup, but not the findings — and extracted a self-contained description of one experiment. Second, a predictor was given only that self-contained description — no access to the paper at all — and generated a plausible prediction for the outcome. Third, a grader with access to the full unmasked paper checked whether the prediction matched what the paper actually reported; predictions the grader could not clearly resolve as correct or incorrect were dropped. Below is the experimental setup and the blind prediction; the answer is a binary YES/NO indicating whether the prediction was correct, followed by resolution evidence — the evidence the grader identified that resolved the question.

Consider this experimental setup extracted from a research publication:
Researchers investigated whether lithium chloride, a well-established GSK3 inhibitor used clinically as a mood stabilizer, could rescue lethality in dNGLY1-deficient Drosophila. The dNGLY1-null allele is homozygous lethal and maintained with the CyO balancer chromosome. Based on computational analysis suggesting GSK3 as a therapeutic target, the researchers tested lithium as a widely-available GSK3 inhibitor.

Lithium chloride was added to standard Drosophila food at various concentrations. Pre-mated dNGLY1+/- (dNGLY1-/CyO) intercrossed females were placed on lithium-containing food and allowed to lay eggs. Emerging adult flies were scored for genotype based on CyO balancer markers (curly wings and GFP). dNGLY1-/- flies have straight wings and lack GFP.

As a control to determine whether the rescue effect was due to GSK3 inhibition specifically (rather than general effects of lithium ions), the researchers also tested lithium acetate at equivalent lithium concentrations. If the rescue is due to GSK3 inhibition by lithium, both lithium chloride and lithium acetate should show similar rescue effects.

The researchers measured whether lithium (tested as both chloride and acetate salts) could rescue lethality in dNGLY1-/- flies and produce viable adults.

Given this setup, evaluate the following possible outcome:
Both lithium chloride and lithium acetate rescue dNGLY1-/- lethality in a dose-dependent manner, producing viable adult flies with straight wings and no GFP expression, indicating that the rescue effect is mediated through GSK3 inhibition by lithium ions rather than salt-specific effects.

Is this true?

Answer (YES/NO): NO